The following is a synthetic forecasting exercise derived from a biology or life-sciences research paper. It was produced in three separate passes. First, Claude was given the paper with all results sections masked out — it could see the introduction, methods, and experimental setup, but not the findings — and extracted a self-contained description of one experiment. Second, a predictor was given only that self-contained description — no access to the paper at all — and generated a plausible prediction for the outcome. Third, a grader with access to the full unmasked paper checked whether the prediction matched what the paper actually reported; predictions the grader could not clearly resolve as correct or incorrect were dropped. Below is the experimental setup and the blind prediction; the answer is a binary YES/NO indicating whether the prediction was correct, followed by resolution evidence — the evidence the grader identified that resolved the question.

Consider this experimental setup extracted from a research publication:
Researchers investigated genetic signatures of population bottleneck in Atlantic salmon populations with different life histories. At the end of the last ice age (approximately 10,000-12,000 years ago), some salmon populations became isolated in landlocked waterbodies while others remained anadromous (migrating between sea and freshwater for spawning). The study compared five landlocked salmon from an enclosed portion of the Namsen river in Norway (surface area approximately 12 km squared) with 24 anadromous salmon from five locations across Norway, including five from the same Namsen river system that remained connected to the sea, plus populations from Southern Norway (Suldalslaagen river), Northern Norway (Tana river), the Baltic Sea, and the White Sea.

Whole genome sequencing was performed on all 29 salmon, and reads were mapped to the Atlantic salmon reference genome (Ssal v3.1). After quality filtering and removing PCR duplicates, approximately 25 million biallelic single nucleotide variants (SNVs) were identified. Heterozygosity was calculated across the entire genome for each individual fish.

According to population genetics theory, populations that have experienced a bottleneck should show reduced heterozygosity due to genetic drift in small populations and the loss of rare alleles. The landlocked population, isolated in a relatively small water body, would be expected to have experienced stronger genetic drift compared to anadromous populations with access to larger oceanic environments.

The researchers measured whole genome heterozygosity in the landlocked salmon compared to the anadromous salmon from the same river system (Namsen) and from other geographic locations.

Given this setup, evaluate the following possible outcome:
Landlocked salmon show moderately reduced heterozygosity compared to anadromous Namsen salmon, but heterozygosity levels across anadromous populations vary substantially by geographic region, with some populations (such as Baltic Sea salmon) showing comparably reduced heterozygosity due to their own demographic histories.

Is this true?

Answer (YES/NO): NO